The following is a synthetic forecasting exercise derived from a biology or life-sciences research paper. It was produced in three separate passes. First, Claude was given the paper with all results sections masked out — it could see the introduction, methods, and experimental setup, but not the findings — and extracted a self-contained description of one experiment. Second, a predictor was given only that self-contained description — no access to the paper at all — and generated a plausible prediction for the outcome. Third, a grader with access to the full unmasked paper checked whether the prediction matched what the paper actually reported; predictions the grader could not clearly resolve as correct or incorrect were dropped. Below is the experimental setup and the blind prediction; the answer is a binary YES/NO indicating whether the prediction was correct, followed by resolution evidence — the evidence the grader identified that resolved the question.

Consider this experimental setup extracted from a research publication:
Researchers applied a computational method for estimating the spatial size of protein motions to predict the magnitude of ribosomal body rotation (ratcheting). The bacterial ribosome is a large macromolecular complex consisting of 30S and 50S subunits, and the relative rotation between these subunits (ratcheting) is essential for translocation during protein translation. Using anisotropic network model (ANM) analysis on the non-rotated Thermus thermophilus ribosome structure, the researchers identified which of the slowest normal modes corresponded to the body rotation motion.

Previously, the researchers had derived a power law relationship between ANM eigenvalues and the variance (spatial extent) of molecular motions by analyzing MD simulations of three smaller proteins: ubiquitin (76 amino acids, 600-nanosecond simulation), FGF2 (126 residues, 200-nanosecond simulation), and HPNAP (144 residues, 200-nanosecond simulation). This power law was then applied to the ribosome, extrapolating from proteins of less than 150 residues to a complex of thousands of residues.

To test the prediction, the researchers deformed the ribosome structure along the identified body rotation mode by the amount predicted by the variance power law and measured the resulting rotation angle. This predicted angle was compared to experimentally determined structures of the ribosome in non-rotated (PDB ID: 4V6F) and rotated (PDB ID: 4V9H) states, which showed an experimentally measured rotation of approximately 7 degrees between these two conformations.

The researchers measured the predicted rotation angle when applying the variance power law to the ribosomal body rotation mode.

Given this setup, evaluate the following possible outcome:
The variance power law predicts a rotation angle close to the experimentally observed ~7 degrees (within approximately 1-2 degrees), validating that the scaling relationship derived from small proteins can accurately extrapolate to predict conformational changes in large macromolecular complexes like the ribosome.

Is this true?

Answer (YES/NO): YES